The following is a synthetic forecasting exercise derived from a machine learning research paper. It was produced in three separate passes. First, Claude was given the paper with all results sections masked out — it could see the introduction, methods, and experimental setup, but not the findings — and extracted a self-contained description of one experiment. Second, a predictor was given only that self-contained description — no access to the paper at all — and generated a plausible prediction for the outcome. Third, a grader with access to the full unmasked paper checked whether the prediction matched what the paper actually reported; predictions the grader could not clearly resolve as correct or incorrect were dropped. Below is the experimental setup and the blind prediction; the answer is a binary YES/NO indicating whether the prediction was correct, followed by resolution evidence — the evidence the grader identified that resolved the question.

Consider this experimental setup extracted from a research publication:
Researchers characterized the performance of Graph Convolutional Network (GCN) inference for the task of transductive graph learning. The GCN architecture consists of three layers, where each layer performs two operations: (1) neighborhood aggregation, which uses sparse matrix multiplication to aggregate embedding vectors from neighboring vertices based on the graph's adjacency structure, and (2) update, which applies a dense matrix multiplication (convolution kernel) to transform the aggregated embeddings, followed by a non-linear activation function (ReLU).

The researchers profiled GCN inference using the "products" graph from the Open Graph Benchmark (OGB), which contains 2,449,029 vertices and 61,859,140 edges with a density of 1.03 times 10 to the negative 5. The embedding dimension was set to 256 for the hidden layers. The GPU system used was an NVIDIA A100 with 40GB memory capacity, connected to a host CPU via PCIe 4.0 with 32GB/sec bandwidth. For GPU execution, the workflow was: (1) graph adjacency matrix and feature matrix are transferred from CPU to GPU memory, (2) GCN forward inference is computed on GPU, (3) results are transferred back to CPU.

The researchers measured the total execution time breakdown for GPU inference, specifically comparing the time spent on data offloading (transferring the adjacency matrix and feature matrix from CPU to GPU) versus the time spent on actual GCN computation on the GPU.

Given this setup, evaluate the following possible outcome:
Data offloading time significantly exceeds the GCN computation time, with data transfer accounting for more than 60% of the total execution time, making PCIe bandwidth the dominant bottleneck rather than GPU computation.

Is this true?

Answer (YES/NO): NO